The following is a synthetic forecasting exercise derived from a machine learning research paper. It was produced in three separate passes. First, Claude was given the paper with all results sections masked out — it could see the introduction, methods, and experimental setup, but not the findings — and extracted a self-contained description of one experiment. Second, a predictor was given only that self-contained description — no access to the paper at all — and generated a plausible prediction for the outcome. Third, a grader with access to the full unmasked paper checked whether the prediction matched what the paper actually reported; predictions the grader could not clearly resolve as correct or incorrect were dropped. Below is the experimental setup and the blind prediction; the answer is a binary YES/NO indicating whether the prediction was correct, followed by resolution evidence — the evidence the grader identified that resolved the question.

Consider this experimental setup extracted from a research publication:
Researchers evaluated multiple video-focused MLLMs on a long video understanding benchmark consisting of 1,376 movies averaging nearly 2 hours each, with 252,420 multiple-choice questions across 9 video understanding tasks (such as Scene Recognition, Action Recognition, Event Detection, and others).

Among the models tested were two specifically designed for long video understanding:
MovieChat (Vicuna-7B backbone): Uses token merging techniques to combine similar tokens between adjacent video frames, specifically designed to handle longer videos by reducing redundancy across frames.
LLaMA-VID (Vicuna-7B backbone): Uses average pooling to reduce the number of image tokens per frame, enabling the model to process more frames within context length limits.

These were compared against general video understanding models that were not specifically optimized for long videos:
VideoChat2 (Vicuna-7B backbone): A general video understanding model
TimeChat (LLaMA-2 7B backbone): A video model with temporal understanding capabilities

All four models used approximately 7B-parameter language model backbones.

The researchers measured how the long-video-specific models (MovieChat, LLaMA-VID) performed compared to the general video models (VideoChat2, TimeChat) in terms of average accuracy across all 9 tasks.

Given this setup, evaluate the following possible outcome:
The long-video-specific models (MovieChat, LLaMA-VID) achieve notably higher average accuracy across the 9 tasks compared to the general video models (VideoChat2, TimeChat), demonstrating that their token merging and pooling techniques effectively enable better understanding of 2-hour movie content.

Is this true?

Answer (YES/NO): NO